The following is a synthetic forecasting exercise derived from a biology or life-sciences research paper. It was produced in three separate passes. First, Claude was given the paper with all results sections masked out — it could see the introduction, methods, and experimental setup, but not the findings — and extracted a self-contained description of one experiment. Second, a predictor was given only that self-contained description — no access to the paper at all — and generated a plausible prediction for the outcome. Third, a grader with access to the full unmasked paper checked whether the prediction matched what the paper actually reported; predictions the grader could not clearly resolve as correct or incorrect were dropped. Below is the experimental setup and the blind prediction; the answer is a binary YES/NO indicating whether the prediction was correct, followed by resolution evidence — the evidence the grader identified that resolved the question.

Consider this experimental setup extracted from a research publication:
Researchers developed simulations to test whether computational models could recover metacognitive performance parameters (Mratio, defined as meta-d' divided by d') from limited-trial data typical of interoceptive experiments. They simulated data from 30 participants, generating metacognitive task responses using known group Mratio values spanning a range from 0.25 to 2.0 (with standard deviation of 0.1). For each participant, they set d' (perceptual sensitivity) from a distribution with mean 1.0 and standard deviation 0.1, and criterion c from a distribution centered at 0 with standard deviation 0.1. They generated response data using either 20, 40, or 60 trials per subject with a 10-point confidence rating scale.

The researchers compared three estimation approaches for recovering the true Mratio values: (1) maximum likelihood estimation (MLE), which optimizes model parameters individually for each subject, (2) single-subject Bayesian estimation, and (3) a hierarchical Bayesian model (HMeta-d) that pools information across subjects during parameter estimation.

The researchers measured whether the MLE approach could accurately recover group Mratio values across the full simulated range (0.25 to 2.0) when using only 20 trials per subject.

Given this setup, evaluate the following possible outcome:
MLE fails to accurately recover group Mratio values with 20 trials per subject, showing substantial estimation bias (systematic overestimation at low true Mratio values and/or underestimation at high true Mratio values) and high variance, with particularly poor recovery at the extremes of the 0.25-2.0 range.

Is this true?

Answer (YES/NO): NO